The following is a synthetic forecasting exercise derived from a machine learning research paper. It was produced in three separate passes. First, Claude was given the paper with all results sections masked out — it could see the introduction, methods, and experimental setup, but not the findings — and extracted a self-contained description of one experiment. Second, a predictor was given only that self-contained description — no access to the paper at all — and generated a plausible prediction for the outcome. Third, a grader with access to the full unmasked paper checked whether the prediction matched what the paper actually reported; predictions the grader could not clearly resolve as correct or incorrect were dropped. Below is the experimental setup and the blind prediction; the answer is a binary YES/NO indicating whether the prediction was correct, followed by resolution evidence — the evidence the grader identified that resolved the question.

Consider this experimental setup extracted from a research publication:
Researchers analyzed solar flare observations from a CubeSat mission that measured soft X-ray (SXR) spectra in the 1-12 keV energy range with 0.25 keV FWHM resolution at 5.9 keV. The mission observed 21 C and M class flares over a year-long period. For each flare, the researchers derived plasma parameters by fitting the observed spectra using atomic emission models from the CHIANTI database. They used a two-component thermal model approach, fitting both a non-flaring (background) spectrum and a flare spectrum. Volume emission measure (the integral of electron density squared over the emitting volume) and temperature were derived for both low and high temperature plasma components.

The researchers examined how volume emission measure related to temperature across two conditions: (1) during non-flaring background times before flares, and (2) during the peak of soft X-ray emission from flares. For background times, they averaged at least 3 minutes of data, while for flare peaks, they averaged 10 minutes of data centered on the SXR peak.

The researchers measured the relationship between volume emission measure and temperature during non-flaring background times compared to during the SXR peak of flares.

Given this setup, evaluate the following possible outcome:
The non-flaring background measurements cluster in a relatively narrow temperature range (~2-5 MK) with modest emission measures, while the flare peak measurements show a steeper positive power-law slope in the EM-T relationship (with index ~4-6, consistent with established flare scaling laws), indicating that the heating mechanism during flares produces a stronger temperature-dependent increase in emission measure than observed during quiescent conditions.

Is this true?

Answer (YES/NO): NO